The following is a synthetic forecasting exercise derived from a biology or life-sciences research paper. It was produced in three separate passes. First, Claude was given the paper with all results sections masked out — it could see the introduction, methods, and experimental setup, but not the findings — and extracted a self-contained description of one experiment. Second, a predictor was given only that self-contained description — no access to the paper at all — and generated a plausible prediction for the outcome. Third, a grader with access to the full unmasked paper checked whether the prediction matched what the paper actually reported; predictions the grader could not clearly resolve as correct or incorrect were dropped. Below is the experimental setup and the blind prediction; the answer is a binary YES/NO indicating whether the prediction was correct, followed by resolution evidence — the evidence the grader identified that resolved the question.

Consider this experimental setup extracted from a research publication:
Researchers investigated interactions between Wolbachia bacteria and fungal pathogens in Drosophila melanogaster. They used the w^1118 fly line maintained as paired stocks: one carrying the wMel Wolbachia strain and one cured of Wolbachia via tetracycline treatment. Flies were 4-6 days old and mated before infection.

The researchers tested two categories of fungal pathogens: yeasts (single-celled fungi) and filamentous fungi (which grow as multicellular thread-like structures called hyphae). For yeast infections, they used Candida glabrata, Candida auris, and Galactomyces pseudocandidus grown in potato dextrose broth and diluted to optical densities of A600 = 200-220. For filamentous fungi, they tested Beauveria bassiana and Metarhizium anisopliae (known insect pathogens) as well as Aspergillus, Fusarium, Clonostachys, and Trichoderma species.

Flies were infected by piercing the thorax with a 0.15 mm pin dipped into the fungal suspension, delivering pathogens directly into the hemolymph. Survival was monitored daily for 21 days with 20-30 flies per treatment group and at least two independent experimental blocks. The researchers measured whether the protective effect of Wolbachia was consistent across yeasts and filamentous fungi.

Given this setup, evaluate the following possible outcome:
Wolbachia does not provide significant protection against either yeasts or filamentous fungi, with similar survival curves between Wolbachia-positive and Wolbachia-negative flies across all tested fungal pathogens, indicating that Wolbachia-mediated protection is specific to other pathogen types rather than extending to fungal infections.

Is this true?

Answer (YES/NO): NO